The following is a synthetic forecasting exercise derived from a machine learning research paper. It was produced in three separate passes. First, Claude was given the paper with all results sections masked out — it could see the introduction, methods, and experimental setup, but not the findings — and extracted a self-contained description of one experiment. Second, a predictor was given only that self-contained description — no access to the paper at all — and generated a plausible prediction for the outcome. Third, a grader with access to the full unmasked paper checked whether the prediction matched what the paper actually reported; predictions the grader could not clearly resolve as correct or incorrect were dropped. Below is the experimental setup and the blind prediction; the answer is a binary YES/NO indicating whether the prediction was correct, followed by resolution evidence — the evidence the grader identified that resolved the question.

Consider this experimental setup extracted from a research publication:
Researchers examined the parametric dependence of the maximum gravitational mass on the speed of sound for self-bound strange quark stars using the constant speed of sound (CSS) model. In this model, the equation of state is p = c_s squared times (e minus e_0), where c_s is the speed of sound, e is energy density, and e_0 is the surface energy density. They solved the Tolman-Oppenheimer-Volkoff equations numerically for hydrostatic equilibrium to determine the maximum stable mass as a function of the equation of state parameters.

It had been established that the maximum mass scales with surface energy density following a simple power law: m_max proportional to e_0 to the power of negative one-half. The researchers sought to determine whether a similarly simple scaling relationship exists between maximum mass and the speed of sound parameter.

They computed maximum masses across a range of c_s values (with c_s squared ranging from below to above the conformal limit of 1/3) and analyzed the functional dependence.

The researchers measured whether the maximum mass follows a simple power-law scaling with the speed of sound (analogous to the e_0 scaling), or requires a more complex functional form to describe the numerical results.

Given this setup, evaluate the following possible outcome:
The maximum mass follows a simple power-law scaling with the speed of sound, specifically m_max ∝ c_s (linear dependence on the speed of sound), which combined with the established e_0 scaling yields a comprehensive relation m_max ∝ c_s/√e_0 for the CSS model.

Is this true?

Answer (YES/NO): NO